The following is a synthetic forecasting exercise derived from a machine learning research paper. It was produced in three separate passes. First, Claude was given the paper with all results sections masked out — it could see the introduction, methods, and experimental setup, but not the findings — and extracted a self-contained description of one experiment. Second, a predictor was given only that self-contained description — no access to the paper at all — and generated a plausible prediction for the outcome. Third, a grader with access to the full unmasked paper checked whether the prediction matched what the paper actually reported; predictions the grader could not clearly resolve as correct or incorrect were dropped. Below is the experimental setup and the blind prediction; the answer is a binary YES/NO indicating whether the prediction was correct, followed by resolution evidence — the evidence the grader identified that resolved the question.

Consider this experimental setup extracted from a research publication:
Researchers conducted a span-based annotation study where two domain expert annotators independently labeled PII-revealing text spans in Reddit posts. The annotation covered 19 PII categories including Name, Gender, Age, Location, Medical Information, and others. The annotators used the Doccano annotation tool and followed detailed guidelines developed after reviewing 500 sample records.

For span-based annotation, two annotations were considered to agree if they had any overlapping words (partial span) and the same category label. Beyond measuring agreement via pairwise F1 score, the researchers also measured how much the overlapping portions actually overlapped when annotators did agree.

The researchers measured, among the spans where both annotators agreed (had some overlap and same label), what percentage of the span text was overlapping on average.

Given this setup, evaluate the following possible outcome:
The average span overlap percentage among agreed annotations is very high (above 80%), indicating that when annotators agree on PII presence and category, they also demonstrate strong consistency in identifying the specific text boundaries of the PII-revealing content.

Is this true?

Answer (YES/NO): NO